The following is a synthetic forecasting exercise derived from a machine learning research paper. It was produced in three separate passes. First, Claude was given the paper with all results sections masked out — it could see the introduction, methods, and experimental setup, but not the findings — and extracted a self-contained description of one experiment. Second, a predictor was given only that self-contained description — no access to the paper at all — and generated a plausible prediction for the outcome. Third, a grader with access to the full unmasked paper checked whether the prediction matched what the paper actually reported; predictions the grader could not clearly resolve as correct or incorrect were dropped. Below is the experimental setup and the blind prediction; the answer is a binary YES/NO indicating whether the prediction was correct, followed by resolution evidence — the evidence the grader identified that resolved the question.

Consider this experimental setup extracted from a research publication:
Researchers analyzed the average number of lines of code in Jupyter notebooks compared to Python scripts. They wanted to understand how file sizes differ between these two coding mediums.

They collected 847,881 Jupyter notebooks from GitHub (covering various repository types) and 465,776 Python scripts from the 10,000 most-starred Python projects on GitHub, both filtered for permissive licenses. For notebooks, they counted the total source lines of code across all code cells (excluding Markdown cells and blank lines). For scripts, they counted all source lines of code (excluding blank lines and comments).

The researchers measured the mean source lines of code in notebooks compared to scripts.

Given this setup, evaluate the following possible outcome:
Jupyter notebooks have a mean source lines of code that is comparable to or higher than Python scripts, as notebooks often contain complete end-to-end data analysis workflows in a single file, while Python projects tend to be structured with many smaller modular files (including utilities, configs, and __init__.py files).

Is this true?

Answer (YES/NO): YES